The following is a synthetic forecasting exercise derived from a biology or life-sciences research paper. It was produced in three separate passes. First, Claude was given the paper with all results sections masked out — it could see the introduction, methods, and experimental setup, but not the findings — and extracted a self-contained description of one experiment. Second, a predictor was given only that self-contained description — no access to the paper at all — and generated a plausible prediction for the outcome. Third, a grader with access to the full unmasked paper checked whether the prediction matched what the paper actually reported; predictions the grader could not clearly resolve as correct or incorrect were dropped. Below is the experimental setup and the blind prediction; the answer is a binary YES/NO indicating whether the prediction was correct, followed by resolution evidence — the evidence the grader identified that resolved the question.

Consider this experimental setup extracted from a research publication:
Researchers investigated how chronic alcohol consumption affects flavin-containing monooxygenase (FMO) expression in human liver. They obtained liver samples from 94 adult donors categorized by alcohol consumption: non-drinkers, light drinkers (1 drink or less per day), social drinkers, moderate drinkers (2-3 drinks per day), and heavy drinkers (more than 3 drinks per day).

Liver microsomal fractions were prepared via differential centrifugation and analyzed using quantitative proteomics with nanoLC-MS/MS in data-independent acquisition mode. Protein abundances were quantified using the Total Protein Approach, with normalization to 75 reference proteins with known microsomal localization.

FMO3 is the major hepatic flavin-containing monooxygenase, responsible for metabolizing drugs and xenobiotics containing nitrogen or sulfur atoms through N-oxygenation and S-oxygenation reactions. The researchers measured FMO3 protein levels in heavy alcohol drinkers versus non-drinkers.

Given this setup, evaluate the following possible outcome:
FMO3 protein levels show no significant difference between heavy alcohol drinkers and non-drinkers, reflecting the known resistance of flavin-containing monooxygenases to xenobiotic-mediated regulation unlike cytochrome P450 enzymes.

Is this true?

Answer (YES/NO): NO